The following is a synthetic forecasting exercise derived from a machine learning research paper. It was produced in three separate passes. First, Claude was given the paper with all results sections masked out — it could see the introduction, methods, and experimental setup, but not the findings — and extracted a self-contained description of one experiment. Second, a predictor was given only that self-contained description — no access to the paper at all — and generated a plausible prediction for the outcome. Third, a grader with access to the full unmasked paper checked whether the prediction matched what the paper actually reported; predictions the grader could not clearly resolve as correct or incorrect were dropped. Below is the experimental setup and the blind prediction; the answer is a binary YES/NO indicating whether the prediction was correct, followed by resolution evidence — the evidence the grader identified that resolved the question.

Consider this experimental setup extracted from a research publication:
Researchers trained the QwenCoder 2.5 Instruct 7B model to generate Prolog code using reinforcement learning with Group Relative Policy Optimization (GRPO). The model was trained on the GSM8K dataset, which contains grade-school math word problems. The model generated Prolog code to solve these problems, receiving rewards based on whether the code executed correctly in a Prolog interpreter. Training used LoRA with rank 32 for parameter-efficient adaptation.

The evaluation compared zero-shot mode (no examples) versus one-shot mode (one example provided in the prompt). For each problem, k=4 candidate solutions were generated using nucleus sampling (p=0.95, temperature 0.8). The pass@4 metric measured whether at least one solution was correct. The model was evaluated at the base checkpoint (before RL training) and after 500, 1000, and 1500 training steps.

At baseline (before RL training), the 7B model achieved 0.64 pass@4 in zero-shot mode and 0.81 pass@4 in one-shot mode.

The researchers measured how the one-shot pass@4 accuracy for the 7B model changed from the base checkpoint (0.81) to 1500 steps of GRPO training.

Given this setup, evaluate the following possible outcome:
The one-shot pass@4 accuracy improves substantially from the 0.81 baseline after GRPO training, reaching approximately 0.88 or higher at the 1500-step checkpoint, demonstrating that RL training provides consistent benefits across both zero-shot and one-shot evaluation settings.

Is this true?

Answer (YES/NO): NO